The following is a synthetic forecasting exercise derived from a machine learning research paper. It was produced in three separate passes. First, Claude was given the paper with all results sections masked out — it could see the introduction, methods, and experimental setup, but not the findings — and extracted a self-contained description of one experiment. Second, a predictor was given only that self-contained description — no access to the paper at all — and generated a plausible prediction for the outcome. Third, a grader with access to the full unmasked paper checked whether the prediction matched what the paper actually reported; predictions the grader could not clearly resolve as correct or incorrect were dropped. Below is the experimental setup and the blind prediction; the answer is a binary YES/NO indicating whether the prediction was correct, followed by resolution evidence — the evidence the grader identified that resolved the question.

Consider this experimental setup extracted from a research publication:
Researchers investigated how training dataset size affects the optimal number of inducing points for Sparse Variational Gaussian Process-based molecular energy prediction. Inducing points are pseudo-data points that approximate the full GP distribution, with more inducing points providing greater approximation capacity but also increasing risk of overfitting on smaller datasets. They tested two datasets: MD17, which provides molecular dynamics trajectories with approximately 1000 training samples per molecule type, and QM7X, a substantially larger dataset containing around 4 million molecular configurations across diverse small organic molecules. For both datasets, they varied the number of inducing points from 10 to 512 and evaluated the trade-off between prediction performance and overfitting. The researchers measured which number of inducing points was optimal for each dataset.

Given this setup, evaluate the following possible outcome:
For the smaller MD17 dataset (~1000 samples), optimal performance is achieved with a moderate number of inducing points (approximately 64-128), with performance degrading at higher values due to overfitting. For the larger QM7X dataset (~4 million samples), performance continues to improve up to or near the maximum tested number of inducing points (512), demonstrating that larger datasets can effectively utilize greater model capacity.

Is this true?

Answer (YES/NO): NO